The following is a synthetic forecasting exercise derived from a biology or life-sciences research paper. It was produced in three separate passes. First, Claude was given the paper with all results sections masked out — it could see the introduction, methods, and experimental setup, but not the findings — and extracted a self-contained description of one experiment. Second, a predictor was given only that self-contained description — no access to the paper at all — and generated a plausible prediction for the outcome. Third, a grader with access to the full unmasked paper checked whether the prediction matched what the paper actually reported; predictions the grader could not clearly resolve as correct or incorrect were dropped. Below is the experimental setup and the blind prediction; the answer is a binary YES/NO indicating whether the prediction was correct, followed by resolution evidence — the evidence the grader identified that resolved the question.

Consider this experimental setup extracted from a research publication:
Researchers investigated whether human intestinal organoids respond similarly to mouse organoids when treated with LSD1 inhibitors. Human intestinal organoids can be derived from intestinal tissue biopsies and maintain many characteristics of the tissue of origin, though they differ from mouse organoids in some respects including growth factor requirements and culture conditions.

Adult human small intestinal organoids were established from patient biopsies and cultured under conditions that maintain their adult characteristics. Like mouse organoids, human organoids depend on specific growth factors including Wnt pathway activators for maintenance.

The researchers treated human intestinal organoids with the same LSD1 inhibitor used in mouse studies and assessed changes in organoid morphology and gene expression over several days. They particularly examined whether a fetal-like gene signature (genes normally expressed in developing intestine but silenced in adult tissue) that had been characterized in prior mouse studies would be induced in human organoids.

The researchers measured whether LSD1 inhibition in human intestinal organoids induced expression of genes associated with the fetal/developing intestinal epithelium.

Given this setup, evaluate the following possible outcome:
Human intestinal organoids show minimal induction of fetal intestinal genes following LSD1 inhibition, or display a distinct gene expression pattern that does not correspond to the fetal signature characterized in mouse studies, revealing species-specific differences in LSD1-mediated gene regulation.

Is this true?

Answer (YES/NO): NO